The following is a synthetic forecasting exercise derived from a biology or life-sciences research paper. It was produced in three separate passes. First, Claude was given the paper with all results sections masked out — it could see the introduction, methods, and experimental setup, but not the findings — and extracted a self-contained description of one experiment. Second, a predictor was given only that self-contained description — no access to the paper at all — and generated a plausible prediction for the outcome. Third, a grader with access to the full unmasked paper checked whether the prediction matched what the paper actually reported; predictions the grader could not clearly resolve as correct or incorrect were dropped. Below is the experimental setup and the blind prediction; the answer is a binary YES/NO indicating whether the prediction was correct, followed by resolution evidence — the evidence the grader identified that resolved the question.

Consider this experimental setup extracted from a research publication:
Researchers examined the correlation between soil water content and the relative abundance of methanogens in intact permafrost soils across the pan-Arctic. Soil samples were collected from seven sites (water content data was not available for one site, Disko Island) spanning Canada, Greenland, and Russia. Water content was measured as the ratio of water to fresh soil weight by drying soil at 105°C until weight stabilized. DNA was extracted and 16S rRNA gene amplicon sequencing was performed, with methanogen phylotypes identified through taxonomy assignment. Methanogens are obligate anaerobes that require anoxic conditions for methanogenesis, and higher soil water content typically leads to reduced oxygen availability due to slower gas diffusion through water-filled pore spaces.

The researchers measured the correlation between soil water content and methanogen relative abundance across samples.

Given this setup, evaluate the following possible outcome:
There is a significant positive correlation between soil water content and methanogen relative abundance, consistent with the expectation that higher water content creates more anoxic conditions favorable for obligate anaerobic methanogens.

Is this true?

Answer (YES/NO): YES